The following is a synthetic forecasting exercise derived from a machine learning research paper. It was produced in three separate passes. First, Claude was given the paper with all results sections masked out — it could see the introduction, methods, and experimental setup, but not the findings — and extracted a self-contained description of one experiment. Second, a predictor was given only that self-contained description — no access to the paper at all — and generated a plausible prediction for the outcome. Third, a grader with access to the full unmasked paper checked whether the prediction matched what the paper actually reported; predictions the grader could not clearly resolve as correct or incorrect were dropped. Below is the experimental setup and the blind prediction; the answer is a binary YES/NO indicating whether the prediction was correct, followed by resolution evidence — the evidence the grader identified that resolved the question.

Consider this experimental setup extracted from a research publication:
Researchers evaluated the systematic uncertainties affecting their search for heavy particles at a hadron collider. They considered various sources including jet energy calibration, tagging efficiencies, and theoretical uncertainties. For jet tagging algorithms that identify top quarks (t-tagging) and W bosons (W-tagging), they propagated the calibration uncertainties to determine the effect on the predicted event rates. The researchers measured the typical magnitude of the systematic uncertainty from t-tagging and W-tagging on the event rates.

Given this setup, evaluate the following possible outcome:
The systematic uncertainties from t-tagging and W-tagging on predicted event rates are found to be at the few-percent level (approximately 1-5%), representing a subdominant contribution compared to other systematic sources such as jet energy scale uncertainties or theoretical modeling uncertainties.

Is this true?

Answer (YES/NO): NO